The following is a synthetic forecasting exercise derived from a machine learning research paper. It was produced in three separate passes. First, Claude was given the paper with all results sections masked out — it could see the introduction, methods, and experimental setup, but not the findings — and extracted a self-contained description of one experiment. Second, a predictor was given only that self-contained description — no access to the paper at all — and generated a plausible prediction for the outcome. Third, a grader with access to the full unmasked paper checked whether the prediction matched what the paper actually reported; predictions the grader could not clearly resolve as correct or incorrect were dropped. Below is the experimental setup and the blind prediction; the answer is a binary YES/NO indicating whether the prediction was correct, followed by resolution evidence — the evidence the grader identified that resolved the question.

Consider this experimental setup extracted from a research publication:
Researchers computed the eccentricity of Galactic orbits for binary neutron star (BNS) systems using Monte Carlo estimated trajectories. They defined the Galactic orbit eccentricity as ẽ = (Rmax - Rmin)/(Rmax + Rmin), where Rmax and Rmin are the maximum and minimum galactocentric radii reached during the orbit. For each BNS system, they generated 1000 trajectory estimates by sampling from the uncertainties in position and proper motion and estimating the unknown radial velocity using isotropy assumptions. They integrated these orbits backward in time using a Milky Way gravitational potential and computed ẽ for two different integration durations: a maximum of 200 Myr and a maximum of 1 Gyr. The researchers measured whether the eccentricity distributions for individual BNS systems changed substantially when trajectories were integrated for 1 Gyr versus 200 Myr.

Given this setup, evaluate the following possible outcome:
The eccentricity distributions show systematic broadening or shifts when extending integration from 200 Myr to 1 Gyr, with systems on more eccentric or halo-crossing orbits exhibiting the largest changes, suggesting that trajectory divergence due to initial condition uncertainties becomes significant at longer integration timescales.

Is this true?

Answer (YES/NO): NO